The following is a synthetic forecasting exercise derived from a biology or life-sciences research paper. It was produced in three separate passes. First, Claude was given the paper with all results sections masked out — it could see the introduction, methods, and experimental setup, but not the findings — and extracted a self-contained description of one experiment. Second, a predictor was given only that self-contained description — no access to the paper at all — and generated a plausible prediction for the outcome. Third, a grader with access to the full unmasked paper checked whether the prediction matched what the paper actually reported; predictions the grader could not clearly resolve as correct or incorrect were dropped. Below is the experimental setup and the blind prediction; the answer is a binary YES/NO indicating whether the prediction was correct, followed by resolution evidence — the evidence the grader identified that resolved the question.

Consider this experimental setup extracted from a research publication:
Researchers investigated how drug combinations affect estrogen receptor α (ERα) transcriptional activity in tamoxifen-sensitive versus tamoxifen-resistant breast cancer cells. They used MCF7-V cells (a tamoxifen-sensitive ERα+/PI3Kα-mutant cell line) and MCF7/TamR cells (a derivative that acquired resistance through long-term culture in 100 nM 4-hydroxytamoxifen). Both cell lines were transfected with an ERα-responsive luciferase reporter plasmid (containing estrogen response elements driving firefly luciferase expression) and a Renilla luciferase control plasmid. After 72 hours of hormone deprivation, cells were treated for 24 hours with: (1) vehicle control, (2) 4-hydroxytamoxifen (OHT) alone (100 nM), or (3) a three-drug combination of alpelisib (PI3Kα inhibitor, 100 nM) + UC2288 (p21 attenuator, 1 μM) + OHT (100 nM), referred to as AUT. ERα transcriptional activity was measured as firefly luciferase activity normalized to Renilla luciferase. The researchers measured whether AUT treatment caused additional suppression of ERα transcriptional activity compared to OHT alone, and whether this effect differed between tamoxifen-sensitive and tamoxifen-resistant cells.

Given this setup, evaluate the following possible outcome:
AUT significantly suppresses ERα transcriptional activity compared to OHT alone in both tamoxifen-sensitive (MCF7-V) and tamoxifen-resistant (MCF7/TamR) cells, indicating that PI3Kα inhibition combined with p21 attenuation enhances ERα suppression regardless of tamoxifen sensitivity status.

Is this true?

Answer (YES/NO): NO